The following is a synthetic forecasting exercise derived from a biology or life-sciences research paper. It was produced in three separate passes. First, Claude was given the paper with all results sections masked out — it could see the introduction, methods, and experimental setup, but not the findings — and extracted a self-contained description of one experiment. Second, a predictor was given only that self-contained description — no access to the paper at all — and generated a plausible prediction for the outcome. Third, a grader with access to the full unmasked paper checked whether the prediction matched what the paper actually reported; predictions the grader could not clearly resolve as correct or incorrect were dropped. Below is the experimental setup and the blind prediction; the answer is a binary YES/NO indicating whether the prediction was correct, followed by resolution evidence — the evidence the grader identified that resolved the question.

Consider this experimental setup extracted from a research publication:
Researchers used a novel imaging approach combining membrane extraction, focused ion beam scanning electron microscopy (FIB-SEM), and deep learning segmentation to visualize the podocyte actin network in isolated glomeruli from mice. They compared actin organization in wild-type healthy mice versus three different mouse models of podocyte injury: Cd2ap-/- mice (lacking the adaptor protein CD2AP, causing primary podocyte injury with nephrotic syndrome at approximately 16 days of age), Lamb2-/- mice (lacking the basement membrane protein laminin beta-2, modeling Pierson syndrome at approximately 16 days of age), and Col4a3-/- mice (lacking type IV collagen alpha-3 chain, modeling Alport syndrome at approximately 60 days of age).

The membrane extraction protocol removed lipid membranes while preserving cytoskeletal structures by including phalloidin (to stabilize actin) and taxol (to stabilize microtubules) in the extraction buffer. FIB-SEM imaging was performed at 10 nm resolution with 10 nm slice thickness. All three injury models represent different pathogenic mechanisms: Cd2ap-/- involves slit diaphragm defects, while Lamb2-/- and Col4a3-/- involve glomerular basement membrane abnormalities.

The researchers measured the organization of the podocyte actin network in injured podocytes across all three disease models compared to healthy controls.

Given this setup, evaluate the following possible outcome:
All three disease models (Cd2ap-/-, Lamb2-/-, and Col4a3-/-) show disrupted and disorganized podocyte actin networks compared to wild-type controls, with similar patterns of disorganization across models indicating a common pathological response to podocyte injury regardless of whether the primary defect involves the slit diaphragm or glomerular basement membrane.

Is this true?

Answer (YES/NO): YES